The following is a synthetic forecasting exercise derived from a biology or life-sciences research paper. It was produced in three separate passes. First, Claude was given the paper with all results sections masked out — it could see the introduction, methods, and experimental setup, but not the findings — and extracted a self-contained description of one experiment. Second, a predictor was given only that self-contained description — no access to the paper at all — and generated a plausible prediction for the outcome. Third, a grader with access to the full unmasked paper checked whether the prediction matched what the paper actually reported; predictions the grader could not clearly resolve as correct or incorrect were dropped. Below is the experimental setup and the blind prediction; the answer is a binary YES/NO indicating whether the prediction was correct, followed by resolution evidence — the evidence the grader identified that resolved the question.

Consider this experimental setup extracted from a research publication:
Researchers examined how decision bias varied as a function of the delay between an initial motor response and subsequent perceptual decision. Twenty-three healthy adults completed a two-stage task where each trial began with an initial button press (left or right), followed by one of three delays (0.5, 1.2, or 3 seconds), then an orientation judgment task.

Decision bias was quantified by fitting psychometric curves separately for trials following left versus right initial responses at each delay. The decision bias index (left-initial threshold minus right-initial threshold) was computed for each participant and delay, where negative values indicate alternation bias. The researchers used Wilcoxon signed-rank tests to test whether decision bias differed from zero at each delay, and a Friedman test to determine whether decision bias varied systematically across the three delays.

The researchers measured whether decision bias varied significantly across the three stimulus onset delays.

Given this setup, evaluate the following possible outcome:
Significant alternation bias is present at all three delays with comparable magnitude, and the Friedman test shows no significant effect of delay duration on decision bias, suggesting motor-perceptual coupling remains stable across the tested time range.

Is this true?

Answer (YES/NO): NO